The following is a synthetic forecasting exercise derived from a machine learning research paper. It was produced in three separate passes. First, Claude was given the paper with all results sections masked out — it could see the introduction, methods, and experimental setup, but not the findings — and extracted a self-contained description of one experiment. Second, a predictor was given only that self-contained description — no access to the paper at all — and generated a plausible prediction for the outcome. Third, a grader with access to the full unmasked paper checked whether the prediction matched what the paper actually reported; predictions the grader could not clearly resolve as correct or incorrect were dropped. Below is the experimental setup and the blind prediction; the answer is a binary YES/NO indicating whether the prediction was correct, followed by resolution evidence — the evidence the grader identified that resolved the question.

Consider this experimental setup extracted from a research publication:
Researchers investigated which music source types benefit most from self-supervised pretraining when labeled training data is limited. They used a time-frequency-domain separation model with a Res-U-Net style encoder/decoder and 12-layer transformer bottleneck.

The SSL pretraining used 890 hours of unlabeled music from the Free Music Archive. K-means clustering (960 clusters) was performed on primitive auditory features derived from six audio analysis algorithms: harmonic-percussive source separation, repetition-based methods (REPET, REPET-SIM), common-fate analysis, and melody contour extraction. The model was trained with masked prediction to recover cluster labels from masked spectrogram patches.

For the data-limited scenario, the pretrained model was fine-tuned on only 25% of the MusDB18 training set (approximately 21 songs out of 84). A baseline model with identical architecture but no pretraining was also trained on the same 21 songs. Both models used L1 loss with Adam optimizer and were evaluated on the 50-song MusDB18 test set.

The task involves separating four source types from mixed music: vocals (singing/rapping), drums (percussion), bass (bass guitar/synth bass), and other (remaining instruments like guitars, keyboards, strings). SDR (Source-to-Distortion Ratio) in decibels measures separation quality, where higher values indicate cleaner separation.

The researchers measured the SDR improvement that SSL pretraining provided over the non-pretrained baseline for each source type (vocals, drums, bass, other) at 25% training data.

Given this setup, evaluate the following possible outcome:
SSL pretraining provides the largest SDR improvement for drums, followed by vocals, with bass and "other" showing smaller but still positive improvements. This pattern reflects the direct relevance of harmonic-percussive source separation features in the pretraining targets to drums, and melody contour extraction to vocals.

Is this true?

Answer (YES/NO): NO